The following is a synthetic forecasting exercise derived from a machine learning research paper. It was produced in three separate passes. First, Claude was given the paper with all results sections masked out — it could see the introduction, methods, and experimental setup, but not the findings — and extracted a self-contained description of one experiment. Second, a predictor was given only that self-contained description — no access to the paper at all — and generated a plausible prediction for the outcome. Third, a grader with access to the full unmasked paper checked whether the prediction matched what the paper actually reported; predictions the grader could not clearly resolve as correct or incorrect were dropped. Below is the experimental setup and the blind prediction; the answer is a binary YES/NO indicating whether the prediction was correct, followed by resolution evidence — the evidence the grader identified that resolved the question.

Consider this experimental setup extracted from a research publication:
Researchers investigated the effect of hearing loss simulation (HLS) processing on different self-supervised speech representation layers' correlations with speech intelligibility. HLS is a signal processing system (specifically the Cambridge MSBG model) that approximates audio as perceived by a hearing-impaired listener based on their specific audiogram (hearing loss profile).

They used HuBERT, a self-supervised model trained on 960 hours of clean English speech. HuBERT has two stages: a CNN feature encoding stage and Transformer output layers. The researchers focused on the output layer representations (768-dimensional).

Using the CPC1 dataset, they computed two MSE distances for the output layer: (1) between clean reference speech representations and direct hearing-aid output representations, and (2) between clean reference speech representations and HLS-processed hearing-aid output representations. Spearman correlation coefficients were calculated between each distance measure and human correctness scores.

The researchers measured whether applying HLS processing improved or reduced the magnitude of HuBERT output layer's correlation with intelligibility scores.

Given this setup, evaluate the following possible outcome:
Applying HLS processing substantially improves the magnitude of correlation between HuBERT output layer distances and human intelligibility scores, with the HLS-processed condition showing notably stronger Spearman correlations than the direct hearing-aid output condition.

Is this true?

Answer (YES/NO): YES